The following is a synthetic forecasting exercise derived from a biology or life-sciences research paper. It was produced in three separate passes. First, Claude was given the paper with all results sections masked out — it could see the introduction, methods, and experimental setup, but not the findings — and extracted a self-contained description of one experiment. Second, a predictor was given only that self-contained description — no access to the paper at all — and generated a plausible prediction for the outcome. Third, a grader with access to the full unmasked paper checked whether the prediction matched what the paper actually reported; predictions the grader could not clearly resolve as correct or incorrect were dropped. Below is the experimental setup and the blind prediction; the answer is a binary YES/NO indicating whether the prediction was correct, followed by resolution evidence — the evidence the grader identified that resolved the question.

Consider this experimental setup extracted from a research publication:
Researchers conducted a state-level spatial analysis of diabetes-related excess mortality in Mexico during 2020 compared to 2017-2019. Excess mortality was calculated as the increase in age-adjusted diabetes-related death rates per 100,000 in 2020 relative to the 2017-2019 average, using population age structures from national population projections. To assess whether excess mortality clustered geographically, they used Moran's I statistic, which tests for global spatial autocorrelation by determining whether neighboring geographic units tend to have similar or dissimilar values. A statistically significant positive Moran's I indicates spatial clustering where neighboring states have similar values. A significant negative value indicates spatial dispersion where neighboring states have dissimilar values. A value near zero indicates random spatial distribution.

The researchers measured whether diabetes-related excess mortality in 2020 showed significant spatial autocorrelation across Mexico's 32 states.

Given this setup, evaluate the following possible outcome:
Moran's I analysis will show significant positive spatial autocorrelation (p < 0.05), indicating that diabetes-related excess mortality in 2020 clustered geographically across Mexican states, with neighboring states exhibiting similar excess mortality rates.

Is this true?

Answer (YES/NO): YES